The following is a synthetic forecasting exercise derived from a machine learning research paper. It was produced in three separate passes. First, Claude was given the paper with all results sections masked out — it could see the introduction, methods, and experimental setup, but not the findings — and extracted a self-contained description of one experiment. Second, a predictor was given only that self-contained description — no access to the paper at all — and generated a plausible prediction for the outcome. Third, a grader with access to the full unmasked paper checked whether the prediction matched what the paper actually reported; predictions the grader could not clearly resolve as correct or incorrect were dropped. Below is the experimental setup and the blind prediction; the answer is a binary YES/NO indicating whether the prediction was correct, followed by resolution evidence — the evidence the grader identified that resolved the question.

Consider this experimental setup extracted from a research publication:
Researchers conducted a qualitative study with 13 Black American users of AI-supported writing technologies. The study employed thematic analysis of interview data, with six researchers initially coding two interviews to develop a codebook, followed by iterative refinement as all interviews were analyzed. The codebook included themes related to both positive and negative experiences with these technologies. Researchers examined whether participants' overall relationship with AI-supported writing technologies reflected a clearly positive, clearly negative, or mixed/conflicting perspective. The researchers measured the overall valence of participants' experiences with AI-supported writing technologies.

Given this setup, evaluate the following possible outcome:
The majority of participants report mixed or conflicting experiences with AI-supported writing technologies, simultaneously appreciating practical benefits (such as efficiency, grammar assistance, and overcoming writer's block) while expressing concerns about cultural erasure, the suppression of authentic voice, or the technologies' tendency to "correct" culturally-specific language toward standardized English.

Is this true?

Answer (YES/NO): YES